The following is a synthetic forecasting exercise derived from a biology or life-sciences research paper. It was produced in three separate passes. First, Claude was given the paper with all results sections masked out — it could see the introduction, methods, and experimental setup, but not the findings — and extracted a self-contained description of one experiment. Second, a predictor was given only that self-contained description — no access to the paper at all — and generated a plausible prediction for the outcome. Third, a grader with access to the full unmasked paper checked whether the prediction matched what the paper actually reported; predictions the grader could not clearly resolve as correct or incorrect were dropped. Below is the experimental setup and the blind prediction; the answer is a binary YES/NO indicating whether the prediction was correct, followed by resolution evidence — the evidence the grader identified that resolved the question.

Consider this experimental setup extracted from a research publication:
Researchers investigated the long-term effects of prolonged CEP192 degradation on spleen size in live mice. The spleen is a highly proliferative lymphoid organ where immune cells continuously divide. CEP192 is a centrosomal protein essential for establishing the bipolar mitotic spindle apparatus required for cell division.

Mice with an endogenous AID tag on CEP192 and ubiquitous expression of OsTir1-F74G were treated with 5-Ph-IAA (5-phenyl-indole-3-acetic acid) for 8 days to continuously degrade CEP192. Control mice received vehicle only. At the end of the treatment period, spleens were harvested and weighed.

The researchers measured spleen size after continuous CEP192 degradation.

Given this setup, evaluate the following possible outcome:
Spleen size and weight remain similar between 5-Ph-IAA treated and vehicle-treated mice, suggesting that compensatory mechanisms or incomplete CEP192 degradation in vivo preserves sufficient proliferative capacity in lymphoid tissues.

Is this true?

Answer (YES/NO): NO